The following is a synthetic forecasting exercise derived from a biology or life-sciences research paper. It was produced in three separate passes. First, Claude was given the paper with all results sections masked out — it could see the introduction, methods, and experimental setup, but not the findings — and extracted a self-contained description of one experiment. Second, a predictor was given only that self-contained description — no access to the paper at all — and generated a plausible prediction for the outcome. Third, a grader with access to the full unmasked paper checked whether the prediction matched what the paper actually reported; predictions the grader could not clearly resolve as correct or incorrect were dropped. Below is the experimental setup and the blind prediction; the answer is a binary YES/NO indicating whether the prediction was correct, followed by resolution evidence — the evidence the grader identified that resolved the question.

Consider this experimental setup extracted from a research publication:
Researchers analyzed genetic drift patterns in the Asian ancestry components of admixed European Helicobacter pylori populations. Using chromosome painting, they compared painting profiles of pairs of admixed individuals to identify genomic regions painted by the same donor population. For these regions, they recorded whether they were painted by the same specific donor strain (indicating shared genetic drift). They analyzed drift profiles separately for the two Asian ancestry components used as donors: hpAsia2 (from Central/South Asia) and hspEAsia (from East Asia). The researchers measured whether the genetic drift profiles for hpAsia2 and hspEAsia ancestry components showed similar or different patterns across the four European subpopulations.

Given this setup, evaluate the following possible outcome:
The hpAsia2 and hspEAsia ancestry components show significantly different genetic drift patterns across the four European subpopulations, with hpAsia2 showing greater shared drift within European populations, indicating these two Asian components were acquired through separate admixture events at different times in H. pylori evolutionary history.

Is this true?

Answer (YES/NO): NO